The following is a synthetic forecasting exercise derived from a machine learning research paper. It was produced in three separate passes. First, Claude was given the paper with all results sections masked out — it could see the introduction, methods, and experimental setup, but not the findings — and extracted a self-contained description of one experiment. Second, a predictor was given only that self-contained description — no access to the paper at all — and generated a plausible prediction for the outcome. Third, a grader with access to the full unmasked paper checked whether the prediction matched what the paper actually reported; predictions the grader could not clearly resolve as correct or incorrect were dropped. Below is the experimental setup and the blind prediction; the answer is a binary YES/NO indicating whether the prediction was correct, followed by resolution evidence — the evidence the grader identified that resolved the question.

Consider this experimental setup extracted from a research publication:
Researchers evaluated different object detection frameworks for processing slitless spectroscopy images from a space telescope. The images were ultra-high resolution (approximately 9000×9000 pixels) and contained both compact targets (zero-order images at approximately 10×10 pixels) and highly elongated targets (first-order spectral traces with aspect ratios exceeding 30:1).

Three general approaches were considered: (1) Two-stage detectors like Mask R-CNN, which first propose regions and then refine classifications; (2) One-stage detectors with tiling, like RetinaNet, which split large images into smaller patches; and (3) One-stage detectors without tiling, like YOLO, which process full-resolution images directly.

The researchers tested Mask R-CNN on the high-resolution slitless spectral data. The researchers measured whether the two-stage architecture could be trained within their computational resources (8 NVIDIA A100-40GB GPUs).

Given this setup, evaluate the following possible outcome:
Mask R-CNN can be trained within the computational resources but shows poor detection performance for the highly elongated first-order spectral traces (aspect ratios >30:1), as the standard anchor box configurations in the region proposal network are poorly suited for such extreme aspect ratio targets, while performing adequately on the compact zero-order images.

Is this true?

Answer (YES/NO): NO